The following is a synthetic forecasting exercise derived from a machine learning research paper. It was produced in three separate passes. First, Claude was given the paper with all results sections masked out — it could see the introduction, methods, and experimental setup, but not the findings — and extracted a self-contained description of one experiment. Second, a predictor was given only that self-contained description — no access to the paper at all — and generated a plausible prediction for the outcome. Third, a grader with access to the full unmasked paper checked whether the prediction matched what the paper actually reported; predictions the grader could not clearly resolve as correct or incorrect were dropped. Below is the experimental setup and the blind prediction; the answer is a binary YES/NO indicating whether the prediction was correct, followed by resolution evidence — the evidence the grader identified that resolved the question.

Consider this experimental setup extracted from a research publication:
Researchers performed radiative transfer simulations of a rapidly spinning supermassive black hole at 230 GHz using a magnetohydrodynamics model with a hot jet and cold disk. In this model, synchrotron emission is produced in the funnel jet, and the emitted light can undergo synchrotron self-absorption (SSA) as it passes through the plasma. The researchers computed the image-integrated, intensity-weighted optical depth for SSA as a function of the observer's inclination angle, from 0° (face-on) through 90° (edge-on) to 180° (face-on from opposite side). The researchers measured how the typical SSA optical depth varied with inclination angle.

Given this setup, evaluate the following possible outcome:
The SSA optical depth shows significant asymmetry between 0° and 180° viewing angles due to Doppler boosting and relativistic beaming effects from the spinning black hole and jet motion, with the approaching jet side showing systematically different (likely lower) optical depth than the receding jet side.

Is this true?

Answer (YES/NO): NO